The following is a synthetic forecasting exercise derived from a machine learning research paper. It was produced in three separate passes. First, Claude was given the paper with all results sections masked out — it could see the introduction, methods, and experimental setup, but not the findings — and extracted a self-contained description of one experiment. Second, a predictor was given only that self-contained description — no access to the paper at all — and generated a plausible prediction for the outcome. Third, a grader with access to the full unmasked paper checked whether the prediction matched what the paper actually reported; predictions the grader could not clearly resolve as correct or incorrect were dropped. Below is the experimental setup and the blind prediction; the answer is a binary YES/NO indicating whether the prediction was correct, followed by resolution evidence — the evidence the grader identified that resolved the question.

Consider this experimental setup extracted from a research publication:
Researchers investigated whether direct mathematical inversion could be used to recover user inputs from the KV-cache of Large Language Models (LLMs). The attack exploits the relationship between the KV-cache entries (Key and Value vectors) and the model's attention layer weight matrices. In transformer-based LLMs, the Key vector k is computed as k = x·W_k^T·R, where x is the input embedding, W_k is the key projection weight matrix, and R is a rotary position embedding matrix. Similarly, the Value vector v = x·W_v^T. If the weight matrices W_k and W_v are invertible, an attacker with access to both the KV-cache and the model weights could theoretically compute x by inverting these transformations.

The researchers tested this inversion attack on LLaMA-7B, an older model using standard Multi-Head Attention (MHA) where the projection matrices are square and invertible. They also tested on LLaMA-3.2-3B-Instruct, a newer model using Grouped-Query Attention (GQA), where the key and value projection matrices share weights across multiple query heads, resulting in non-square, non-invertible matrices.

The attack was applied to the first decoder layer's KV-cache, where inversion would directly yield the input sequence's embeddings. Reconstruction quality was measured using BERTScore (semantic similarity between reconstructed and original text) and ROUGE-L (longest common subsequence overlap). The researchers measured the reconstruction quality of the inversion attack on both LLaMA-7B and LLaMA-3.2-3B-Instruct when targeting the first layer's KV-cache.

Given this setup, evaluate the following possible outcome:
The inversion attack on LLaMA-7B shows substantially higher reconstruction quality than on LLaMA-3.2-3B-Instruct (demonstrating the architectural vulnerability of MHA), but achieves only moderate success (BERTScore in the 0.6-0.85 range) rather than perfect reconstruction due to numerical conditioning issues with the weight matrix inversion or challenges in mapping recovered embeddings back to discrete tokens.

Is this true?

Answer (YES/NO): NO